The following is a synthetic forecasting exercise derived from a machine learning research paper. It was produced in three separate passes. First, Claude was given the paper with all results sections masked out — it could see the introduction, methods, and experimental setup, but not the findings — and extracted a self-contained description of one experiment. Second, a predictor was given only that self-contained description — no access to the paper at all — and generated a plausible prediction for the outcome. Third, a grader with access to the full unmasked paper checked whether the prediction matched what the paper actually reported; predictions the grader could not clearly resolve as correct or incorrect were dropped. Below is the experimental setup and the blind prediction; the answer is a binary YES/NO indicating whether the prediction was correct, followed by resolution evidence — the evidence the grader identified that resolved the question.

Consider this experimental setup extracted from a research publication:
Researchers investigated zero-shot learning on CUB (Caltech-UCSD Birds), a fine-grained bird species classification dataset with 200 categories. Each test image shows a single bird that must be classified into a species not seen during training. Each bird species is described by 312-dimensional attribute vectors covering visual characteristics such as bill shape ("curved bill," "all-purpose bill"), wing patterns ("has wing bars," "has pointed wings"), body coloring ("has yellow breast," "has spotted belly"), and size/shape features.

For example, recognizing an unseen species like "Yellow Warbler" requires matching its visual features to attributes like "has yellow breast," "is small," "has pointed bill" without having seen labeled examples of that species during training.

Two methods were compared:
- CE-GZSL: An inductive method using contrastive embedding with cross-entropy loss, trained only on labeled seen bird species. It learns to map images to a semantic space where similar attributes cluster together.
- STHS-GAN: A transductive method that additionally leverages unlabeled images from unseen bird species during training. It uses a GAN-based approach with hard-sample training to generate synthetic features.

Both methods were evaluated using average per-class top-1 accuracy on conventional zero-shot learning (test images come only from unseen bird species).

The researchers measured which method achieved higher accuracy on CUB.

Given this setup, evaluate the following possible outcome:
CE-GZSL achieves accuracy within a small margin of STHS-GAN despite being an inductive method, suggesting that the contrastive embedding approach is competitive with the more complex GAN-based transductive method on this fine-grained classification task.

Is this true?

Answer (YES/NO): YES